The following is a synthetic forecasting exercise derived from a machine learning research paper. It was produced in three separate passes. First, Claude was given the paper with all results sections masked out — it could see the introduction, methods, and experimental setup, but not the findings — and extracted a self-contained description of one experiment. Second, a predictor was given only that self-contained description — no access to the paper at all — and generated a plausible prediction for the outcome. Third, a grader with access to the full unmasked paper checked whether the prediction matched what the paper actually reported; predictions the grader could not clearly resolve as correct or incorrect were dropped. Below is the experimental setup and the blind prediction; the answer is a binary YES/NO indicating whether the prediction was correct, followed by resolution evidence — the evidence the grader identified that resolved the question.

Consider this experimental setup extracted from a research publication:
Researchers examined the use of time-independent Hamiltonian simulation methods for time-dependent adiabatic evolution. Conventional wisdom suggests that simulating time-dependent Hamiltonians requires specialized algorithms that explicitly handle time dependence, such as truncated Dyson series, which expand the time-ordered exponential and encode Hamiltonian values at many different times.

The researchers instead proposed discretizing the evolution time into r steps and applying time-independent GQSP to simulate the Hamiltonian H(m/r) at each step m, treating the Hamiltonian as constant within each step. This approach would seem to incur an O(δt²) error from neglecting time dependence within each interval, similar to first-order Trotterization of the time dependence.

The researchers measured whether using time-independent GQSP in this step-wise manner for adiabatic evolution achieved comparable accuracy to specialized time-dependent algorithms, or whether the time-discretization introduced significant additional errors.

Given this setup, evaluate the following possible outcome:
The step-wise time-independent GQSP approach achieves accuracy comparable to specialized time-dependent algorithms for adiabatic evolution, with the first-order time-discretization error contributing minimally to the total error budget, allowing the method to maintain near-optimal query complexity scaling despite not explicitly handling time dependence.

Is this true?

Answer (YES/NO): YES